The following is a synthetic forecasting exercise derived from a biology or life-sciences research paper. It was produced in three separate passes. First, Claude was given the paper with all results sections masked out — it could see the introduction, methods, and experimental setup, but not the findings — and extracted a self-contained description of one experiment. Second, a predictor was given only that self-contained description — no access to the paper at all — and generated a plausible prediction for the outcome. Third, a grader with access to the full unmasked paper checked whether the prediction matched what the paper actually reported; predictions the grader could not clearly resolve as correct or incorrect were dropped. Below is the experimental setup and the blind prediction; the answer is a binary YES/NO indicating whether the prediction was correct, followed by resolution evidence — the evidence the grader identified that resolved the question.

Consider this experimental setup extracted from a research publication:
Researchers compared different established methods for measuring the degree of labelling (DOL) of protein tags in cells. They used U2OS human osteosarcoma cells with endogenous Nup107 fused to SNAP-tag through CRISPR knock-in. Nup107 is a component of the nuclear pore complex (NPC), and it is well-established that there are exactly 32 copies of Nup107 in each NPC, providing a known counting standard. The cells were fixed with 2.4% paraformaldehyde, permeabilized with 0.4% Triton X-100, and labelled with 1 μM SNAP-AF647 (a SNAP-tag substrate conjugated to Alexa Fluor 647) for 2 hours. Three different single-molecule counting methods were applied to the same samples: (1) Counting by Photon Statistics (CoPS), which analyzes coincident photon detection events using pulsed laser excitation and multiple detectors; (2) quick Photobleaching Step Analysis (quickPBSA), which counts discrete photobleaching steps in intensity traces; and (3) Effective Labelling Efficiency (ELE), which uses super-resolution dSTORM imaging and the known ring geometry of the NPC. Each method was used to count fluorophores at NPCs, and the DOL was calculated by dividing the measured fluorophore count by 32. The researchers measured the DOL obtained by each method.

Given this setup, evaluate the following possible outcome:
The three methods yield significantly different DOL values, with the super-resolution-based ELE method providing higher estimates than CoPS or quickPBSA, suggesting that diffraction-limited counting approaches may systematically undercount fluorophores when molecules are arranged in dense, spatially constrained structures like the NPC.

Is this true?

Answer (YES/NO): NO